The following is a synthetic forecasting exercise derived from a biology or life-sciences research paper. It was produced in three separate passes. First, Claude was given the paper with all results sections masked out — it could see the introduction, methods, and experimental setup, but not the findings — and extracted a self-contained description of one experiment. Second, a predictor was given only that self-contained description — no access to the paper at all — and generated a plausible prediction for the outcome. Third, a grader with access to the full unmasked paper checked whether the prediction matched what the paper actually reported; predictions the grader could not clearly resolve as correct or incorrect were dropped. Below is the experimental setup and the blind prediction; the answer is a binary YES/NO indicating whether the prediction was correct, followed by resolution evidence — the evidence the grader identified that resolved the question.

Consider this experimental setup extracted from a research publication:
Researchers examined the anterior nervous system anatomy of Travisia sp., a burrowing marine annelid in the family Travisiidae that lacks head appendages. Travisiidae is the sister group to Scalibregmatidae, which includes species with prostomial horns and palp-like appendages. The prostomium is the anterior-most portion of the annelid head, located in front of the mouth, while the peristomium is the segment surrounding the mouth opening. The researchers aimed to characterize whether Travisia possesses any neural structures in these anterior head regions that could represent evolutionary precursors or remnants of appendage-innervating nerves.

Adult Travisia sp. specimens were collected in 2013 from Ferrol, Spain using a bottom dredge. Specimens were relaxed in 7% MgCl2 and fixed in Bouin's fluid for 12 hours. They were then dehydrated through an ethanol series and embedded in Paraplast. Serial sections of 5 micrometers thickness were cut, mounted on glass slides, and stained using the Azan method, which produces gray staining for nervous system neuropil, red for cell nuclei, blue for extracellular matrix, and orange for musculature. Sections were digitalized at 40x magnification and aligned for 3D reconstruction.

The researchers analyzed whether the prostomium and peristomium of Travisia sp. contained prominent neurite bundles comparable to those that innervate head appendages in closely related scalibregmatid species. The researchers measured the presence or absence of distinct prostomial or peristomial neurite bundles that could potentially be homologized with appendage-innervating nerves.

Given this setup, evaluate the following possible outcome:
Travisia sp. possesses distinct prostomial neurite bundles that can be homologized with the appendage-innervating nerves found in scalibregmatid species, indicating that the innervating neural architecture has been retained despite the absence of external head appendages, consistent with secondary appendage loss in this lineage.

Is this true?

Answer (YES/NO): NO